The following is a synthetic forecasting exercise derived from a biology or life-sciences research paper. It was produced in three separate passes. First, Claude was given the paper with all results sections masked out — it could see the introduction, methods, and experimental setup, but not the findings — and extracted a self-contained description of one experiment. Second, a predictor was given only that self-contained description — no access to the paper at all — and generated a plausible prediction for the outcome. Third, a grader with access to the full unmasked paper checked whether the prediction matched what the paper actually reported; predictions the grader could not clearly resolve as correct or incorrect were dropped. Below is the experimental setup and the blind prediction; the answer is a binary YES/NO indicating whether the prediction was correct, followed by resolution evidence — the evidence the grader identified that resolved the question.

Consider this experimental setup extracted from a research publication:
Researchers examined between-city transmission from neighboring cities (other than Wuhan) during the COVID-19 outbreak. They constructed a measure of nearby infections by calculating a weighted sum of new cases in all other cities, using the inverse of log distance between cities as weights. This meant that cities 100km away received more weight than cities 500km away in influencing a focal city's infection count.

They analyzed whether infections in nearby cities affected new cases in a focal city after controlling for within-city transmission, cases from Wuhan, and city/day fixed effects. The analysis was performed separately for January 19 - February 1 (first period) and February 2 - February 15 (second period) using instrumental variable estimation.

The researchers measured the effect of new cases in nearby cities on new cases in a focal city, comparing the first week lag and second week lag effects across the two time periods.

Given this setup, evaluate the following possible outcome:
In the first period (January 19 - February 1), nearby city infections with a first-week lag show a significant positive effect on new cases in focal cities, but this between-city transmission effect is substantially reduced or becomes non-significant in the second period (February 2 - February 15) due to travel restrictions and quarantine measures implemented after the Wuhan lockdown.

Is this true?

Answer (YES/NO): NO